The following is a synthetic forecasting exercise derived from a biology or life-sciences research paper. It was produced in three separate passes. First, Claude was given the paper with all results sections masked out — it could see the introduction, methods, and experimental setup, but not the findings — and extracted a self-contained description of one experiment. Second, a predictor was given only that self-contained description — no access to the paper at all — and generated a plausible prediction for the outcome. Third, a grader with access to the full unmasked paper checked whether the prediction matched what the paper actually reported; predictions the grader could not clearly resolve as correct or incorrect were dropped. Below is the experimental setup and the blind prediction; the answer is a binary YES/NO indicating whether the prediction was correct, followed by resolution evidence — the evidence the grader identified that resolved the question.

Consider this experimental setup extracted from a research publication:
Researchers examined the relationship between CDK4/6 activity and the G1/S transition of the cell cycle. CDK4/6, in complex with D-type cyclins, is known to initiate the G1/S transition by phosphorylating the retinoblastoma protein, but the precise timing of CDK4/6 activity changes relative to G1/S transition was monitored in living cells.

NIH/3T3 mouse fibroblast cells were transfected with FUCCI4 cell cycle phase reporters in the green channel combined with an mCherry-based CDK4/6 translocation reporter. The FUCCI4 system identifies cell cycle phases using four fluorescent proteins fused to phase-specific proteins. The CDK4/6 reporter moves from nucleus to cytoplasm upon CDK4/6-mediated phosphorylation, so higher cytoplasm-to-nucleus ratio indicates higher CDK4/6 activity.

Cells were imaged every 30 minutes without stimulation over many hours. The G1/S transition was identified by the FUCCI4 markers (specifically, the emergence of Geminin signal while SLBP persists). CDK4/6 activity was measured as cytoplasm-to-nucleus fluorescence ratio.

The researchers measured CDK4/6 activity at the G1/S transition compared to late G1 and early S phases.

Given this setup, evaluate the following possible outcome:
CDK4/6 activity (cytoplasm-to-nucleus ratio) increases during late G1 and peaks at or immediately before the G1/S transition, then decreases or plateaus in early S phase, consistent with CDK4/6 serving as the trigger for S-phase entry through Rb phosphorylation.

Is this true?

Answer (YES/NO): NO